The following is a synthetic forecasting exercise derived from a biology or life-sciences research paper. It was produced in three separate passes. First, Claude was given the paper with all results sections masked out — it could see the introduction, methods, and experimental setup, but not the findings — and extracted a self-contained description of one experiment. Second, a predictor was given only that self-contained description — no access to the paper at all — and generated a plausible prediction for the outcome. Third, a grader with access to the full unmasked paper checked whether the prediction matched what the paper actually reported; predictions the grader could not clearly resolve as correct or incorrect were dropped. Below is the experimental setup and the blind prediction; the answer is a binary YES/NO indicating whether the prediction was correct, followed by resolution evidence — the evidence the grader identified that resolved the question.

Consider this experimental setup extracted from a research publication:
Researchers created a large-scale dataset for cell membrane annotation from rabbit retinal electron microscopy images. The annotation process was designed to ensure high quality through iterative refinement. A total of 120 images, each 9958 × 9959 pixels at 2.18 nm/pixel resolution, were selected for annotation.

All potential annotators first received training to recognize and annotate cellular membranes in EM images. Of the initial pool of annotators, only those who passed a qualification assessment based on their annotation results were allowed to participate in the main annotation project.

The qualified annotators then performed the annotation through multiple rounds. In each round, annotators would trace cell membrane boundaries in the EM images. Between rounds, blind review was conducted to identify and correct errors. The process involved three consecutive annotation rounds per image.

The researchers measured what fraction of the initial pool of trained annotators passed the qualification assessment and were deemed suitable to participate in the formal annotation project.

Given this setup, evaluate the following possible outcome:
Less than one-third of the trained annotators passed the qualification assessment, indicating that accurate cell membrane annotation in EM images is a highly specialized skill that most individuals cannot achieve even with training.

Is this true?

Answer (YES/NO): NO